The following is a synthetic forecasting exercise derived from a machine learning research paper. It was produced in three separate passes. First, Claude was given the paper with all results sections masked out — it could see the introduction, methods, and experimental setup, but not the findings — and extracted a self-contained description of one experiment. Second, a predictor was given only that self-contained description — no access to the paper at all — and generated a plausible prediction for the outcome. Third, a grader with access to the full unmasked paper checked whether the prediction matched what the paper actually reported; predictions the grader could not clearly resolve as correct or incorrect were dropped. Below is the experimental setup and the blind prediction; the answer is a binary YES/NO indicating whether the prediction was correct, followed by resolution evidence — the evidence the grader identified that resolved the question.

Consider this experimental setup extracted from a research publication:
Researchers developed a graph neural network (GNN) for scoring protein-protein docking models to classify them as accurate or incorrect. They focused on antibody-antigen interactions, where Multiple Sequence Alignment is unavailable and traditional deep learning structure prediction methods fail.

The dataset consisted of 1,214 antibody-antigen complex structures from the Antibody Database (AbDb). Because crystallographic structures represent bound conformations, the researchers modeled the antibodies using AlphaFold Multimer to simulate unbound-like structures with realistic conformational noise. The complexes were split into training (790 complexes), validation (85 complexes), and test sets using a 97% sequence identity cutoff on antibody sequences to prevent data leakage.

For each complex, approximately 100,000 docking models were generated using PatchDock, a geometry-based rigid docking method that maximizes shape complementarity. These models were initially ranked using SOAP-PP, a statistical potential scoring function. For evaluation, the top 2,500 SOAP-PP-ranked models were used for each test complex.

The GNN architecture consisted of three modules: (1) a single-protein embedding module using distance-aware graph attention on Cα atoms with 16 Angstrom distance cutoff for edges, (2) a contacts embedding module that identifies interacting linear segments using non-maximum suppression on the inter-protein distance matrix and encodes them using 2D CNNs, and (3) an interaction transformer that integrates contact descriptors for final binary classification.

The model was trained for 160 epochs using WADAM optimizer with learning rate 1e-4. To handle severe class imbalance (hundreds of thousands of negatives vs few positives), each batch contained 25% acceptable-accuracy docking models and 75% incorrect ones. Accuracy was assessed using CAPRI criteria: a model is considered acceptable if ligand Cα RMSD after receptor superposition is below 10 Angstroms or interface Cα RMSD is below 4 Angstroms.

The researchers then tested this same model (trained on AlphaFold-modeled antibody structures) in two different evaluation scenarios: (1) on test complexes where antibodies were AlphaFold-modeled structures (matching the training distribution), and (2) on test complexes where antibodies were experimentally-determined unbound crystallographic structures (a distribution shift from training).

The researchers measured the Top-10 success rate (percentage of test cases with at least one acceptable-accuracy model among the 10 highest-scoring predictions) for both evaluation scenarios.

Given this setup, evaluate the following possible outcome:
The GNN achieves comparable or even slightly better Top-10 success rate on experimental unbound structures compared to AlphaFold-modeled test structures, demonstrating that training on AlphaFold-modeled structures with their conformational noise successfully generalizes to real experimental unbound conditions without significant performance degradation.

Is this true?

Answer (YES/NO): NO